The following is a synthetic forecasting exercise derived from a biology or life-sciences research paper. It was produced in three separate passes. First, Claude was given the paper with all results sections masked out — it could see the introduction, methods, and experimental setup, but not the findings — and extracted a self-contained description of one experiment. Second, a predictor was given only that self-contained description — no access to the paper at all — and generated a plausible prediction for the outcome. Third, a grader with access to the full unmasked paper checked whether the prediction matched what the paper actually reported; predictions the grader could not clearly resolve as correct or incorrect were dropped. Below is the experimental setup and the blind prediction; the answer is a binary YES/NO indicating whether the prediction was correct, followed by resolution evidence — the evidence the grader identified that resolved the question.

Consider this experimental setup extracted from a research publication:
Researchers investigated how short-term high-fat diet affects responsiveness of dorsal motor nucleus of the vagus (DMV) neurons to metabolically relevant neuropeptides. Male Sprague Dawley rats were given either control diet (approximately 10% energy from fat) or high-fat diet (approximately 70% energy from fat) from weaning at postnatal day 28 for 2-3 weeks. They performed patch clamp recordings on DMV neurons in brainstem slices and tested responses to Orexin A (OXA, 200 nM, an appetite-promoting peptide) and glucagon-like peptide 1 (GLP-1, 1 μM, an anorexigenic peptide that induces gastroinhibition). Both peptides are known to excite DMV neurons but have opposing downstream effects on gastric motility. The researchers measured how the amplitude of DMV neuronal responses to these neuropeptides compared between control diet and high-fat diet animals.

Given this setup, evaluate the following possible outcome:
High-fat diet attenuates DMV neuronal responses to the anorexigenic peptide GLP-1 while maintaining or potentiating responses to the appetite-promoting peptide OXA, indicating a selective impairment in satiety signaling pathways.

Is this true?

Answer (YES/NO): NO